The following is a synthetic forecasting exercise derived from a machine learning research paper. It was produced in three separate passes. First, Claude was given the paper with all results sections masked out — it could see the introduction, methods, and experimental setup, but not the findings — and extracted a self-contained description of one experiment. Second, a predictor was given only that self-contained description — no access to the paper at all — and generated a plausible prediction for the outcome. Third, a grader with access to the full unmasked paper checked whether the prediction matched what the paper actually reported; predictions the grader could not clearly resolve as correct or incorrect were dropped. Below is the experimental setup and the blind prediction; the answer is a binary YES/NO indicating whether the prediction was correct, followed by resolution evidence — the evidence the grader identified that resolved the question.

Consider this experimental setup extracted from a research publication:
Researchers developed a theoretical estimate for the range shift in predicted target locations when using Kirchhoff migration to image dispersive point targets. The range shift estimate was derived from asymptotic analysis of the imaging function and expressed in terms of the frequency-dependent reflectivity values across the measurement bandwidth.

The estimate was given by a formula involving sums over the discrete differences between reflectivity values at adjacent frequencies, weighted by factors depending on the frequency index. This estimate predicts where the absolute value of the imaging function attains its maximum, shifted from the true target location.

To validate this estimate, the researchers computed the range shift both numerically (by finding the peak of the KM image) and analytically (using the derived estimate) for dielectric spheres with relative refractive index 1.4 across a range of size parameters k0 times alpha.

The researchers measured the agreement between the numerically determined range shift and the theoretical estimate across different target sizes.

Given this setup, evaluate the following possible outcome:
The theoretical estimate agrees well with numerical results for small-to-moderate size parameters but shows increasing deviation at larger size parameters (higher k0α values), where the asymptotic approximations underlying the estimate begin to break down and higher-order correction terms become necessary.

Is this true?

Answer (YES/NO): NO